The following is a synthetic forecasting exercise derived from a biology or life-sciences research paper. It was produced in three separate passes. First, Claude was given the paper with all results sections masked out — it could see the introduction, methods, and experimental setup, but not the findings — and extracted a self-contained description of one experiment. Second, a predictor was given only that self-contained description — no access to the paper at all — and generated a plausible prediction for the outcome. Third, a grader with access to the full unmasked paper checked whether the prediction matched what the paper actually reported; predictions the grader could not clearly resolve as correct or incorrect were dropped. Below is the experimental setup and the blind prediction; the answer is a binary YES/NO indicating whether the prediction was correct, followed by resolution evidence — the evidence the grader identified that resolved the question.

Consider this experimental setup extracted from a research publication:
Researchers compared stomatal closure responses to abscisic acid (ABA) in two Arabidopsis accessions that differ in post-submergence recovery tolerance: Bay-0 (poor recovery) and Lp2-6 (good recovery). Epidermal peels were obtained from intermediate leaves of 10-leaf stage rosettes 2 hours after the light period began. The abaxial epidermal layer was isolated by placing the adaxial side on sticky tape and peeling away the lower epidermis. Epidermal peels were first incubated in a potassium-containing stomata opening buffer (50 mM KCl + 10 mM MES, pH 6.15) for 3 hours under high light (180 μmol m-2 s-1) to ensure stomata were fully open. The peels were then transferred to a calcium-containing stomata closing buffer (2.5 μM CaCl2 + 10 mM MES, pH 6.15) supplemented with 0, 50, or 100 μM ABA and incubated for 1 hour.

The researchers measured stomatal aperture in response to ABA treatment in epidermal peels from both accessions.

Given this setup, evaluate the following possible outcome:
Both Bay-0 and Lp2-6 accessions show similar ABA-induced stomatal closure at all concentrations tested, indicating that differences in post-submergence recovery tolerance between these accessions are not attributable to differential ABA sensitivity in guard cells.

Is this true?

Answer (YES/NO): NO